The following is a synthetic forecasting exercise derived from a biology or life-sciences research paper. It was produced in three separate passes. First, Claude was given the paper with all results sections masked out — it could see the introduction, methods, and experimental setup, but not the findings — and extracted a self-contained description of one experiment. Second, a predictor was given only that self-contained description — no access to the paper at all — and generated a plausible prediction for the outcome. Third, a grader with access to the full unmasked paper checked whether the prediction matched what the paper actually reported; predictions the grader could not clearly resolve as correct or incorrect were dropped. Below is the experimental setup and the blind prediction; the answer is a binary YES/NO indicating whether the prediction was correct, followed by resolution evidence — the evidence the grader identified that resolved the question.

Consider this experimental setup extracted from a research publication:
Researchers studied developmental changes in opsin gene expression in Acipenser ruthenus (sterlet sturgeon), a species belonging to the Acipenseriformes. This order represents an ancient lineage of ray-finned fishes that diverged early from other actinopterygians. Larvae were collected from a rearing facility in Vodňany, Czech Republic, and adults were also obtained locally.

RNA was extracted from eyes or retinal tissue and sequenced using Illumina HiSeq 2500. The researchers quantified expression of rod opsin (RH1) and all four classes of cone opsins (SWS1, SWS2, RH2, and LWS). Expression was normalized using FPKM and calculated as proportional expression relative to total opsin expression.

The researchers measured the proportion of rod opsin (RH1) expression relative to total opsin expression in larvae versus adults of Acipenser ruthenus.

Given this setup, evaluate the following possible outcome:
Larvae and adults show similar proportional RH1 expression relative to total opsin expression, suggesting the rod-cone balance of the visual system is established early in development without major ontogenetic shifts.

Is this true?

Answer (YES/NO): NO